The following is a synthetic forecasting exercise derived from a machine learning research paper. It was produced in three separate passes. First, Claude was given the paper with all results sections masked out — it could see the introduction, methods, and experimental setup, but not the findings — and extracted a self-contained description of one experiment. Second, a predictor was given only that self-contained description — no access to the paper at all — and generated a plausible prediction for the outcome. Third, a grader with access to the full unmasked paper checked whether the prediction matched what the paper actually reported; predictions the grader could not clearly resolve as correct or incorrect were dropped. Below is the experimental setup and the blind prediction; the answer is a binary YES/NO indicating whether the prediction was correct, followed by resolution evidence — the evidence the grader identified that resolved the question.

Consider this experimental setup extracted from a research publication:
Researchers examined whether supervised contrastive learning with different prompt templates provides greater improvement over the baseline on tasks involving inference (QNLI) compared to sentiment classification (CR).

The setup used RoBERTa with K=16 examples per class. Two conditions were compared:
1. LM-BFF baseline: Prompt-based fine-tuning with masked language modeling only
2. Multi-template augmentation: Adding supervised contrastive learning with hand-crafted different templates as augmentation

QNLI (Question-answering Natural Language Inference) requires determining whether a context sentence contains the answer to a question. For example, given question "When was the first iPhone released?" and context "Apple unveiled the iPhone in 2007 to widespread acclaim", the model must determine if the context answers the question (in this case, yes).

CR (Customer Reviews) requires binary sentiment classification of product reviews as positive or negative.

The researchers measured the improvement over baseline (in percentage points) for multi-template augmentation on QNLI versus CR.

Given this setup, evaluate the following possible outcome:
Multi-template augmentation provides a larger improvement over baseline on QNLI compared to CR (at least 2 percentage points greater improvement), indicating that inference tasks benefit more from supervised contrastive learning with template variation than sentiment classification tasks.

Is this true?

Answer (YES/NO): YES